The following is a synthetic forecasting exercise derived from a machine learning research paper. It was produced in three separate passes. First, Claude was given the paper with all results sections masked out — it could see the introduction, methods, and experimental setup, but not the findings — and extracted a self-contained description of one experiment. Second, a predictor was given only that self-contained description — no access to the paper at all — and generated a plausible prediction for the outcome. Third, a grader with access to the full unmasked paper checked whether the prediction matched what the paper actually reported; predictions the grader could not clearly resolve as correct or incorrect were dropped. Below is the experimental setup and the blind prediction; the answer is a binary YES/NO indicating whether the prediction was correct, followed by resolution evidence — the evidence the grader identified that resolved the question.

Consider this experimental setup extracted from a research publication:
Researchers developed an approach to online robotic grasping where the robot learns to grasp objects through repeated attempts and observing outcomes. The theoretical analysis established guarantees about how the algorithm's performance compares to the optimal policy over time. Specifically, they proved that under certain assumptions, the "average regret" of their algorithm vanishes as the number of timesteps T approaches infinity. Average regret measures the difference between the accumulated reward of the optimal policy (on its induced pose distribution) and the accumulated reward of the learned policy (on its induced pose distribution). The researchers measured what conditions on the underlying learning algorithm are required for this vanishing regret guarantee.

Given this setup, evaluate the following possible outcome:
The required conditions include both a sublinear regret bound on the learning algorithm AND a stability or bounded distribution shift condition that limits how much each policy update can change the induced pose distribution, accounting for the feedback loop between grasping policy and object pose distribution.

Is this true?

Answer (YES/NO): NO